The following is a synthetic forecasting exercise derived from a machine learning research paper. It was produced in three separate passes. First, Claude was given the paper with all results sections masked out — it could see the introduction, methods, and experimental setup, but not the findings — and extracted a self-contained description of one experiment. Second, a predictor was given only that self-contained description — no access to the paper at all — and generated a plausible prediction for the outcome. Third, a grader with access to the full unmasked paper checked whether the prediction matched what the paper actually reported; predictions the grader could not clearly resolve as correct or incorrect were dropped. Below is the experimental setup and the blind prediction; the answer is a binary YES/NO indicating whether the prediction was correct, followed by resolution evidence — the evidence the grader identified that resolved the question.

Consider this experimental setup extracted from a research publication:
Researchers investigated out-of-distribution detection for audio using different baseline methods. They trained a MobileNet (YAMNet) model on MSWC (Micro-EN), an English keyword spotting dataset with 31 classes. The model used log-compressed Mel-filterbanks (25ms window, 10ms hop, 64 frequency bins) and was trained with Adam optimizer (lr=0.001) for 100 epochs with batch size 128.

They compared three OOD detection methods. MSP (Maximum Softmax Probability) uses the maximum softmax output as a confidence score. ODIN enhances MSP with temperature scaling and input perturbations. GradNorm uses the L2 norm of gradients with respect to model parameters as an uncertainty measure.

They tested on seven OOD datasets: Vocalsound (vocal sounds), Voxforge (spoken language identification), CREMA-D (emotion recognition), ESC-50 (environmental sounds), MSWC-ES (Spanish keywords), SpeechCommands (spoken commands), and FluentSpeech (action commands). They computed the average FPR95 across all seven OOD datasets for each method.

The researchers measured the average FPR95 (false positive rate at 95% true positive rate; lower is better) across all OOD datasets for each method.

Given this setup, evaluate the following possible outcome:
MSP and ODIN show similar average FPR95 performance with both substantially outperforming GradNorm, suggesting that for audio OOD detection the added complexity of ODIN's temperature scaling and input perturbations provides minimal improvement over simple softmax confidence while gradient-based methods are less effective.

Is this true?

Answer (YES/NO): NO